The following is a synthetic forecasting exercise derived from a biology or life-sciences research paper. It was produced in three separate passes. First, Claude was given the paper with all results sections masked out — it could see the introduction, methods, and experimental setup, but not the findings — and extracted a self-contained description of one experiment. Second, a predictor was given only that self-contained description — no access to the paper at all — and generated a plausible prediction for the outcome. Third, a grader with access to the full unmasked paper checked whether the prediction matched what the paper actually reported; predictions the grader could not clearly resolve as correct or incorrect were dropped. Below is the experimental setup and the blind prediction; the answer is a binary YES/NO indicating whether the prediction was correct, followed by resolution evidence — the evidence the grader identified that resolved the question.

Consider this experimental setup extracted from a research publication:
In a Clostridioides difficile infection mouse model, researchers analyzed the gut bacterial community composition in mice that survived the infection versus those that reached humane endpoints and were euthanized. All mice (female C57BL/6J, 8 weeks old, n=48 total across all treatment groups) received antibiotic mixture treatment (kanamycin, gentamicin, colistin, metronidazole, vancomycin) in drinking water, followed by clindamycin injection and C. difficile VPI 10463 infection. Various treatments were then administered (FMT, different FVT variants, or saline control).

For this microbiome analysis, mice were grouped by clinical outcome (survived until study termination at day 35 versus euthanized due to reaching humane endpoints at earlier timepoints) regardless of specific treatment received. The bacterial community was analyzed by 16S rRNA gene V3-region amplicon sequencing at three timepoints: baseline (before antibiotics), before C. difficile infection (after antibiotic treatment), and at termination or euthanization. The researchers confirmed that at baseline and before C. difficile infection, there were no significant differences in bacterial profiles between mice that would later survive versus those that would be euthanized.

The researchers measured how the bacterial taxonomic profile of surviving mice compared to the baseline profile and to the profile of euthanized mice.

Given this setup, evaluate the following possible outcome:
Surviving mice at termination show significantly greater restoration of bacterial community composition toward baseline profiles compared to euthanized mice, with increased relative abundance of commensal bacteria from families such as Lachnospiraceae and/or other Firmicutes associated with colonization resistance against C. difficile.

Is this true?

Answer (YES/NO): YES